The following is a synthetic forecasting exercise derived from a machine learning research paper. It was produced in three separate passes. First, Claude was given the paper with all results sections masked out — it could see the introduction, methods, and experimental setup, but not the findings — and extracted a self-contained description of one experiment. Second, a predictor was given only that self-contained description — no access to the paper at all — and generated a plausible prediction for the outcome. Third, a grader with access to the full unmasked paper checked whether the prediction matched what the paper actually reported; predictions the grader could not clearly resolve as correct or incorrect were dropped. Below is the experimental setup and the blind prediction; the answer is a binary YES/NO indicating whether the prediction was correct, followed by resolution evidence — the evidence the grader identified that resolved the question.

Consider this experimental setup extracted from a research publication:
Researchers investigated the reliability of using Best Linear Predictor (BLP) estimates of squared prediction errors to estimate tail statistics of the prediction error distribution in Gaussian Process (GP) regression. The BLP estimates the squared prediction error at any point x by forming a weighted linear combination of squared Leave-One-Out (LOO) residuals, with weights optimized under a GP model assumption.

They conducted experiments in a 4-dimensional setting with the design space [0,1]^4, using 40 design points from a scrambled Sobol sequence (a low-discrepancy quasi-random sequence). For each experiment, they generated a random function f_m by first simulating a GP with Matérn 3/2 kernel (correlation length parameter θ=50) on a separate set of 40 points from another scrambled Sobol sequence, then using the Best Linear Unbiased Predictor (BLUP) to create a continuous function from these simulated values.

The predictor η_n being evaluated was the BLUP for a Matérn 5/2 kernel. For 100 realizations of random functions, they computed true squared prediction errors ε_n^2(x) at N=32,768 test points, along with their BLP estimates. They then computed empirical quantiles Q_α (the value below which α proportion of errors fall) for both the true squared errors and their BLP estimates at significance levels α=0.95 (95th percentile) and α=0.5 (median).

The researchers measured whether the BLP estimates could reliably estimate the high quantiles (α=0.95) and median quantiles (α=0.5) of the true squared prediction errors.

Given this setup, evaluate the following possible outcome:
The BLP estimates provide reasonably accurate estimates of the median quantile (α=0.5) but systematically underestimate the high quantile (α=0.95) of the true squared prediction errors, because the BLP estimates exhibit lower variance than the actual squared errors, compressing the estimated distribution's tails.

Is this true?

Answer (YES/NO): NO